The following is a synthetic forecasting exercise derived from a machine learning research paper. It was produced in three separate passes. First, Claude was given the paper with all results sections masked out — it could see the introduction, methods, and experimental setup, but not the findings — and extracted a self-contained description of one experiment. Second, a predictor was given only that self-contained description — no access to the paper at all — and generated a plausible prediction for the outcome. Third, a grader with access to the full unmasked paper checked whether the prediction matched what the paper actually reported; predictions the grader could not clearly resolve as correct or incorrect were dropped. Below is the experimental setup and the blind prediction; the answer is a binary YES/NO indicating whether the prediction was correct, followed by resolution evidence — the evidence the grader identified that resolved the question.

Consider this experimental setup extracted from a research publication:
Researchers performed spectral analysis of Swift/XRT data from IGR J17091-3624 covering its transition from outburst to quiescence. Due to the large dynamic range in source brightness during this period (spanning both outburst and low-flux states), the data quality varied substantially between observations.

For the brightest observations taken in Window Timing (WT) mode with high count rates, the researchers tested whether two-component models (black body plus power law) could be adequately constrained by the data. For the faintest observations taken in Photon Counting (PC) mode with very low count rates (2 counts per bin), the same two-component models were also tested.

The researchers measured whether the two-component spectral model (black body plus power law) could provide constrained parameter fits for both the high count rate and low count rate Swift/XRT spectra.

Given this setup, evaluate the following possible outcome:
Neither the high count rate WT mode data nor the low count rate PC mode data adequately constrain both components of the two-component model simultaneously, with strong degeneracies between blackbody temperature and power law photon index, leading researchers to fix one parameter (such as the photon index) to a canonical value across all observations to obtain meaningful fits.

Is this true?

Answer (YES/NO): NO